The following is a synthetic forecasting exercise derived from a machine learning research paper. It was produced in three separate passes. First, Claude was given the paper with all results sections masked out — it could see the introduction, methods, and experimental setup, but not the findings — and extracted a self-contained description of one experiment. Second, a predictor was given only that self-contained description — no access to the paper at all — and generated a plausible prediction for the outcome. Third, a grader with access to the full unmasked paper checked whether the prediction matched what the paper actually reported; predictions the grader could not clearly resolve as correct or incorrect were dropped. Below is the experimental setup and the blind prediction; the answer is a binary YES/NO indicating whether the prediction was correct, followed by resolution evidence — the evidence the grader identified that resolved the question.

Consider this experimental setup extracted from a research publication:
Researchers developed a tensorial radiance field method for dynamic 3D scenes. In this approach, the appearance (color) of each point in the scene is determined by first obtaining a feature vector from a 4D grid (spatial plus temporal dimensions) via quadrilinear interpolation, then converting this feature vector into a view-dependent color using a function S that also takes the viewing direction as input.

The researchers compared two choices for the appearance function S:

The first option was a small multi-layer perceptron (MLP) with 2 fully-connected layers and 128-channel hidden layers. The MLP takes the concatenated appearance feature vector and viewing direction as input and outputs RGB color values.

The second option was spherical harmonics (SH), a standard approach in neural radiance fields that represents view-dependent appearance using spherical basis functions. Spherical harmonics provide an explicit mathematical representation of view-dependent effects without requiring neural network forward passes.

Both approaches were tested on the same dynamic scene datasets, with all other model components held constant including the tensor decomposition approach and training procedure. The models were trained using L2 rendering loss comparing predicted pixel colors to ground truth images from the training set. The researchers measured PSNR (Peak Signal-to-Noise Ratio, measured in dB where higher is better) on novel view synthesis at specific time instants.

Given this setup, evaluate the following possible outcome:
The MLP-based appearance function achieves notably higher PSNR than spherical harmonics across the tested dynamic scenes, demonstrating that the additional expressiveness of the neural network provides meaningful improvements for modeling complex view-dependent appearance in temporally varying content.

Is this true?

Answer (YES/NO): NO